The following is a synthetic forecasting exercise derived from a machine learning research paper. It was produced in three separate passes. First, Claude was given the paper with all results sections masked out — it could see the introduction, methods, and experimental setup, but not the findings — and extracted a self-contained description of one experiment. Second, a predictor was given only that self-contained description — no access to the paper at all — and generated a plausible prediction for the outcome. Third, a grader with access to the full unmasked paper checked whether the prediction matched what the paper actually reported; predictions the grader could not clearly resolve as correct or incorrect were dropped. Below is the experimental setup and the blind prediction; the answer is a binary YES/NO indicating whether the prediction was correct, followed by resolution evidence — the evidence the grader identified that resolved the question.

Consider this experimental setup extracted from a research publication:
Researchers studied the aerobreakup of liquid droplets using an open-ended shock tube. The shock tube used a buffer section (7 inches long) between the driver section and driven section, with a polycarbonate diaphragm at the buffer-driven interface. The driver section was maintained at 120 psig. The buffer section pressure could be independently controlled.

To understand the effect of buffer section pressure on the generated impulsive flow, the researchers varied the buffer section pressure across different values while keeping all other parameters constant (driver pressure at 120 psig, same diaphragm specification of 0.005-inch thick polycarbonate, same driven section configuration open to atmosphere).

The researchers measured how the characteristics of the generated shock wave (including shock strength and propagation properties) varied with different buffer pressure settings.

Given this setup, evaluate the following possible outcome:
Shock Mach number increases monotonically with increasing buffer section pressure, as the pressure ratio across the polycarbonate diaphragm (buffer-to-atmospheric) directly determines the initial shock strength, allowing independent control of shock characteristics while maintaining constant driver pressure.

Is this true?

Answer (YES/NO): NO